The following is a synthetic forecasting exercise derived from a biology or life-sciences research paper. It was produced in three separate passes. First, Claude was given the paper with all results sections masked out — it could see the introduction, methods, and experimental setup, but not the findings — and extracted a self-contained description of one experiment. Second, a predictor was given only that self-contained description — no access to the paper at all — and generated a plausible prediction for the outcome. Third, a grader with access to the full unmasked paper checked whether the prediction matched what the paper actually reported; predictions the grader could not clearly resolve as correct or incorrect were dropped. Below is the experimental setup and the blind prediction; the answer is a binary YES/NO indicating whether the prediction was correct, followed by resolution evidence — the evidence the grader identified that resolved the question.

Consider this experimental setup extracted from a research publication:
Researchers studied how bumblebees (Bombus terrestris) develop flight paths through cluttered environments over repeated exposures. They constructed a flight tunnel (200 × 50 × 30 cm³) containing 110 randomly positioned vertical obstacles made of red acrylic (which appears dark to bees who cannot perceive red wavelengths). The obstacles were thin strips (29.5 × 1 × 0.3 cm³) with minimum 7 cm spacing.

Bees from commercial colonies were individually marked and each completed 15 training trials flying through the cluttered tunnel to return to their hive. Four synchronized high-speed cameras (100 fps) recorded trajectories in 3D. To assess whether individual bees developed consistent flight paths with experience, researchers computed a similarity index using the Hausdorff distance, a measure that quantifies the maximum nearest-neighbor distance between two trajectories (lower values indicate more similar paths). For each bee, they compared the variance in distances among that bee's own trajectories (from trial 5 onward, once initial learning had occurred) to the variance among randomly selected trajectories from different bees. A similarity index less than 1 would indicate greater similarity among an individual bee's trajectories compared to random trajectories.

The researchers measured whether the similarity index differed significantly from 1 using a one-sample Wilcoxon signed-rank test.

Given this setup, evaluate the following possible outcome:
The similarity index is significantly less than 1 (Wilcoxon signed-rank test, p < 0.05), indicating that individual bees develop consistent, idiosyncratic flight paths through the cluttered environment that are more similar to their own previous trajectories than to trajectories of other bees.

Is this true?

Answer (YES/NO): YES